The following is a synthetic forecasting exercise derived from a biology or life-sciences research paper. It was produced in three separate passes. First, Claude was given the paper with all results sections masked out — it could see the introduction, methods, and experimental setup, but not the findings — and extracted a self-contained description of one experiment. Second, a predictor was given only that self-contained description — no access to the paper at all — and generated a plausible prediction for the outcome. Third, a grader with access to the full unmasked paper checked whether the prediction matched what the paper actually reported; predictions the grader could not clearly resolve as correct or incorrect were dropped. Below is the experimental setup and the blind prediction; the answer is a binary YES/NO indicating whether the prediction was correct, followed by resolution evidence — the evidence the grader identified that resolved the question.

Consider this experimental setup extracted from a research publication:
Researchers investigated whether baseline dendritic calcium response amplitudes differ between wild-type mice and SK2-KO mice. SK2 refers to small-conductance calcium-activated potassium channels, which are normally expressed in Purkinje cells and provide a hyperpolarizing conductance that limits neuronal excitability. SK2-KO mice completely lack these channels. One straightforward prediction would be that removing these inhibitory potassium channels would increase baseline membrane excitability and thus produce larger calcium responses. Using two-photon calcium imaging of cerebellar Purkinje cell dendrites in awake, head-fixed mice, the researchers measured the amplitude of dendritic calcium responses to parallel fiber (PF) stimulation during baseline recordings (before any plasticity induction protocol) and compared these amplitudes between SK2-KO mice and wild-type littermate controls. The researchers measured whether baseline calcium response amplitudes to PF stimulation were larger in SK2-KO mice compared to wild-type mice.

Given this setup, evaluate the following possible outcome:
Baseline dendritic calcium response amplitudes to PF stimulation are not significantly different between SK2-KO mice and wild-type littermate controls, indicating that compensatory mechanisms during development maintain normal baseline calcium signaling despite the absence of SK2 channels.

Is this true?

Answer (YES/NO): YES